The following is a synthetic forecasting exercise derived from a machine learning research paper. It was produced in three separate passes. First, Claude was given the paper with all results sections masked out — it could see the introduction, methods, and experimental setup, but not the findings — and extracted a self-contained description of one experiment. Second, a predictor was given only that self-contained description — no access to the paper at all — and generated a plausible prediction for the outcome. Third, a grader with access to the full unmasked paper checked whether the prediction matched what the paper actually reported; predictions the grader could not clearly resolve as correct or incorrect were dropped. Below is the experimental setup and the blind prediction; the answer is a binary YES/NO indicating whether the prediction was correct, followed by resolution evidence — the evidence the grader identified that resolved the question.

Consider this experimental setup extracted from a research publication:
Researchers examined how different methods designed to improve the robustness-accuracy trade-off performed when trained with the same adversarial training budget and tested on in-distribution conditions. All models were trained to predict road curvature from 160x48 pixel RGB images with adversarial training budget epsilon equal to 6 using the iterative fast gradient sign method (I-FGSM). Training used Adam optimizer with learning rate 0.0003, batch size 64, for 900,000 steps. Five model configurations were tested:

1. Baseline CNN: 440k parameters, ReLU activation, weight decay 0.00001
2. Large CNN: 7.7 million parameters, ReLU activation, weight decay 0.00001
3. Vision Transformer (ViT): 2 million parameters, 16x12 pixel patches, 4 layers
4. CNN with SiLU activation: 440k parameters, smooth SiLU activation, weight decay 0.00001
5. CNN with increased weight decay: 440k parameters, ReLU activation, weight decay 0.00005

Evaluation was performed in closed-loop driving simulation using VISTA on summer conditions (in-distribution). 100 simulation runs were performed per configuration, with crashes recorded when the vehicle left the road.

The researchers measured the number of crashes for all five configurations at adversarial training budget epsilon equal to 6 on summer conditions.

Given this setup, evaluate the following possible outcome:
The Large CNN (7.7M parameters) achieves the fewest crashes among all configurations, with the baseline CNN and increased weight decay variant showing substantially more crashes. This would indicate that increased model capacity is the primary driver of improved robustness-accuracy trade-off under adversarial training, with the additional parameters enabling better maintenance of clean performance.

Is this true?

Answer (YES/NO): YES